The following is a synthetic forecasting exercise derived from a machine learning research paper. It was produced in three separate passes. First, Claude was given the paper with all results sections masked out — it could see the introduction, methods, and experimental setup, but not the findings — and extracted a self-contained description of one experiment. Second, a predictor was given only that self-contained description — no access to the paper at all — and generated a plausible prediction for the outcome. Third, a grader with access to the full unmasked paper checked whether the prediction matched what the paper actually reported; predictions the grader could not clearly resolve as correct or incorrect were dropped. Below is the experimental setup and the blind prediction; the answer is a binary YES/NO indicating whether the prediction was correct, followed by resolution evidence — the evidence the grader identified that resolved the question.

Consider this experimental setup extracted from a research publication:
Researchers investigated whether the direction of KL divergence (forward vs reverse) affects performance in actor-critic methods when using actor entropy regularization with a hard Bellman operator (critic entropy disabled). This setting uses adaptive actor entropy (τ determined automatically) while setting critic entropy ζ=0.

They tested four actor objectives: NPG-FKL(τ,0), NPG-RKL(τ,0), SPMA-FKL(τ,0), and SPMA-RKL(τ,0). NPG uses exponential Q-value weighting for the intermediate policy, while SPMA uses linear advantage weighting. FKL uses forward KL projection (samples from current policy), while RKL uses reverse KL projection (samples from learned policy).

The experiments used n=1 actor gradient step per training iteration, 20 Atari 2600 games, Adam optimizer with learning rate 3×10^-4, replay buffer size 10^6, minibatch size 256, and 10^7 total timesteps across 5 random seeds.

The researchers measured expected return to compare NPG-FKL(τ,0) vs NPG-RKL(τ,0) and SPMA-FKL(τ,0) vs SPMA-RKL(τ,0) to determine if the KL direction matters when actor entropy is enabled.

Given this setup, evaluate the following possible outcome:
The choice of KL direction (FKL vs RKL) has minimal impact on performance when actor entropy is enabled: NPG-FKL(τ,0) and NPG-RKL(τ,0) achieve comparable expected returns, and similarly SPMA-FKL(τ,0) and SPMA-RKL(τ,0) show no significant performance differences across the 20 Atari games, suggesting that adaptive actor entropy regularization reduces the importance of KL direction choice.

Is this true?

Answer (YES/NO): YES